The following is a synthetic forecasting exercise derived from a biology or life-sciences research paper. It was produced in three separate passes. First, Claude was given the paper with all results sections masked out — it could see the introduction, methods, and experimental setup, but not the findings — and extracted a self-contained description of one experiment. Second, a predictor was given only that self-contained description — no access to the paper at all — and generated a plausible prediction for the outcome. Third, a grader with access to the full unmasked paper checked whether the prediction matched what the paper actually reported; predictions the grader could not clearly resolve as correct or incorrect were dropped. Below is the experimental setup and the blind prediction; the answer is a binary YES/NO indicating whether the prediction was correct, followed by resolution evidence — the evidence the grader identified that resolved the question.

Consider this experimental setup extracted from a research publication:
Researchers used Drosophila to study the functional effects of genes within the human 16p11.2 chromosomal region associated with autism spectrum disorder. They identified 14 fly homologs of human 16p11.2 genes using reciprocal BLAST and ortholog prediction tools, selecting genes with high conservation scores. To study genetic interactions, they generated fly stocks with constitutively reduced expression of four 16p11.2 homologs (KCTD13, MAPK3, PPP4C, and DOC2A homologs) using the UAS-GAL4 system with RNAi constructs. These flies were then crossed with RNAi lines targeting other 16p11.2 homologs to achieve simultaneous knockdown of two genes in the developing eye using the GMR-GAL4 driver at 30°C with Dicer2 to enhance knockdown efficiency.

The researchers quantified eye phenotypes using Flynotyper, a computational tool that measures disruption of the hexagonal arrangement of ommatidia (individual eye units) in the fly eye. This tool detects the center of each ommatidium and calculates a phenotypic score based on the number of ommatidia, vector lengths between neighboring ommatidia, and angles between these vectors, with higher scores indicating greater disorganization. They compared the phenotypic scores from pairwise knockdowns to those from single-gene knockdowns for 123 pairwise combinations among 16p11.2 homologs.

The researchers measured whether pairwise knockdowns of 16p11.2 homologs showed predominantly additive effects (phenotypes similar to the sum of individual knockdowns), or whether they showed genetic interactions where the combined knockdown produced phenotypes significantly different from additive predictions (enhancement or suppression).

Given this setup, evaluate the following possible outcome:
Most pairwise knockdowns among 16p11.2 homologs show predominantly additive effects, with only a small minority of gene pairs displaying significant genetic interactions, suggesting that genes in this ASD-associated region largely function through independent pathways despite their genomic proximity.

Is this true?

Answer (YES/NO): NO